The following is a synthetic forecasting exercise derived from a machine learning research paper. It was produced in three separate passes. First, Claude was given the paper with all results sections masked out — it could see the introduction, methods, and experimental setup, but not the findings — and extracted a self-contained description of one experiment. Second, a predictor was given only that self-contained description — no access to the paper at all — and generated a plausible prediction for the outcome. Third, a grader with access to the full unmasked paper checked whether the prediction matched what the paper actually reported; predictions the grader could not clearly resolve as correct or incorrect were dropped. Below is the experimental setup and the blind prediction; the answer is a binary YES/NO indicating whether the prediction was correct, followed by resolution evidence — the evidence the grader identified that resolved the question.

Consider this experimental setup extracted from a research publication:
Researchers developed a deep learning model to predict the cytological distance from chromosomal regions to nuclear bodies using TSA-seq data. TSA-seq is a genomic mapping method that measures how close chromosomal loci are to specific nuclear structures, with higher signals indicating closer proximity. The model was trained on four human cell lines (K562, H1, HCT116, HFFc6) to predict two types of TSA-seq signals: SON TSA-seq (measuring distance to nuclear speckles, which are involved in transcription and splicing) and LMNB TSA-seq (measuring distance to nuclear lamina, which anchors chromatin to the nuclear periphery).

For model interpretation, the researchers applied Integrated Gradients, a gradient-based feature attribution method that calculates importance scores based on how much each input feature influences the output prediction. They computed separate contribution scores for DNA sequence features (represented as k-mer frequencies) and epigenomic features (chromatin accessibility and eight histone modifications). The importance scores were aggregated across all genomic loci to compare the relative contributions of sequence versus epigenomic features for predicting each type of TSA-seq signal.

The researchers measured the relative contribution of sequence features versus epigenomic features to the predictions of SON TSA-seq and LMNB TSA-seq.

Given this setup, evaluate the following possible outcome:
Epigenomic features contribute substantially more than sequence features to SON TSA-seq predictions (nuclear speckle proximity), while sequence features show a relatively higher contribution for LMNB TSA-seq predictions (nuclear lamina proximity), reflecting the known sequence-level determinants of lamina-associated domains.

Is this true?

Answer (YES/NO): NO